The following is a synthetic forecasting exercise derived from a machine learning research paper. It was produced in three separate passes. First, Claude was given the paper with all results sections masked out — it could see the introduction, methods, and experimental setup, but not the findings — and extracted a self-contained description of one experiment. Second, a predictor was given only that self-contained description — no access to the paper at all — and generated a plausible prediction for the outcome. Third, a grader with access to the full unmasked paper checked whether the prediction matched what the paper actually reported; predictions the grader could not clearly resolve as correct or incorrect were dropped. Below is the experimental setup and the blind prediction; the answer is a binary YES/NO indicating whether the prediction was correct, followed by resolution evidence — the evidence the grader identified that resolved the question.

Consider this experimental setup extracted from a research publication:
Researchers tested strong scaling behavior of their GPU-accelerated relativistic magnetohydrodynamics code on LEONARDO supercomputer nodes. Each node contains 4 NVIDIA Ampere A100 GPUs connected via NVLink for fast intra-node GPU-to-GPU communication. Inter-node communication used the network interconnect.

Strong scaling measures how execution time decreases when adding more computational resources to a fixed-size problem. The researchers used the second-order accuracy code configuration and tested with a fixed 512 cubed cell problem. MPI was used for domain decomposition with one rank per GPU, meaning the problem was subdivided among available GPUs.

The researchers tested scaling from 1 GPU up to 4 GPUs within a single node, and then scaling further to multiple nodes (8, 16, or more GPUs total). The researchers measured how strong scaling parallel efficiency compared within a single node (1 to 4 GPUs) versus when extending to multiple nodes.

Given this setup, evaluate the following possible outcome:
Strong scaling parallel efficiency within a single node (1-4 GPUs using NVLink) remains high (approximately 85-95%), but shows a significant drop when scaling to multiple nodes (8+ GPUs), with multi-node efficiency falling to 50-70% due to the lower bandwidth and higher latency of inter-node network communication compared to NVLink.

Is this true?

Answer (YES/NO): NO